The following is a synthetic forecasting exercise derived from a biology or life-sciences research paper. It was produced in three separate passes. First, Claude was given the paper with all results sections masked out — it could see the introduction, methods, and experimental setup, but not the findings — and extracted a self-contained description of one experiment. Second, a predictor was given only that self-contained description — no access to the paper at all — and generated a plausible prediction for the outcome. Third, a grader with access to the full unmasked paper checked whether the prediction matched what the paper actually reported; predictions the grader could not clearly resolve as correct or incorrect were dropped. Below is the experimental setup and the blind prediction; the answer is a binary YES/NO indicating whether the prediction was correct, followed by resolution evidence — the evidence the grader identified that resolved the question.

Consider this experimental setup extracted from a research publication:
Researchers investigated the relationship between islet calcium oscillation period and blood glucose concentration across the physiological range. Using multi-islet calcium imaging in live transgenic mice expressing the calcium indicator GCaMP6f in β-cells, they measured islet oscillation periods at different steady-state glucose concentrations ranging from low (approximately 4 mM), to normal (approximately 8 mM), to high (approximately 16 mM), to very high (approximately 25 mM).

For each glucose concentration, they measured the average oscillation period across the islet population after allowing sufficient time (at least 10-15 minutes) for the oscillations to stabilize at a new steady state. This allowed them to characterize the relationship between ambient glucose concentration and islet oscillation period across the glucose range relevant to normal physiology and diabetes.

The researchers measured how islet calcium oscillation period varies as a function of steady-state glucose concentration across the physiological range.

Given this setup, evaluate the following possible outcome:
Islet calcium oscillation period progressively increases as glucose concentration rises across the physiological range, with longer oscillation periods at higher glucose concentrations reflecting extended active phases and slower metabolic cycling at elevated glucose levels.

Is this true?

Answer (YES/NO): YES